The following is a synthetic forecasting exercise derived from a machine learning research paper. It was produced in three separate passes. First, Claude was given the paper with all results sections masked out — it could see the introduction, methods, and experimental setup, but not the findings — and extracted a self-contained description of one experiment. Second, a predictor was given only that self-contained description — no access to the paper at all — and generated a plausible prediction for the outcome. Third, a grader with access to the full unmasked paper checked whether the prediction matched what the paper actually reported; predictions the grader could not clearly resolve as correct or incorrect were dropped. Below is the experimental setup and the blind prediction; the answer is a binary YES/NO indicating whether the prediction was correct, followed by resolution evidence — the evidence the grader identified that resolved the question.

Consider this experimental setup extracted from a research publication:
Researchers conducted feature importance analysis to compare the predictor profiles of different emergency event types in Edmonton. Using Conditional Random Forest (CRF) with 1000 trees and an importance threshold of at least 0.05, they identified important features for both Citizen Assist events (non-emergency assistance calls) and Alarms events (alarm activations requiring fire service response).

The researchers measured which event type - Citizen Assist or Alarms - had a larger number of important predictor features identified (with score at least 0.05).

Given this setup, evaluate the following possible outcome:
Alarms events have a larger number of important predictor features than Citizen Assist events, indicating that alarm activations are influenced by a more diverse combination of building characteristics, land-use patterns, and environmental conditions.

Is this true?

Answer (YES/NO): YES